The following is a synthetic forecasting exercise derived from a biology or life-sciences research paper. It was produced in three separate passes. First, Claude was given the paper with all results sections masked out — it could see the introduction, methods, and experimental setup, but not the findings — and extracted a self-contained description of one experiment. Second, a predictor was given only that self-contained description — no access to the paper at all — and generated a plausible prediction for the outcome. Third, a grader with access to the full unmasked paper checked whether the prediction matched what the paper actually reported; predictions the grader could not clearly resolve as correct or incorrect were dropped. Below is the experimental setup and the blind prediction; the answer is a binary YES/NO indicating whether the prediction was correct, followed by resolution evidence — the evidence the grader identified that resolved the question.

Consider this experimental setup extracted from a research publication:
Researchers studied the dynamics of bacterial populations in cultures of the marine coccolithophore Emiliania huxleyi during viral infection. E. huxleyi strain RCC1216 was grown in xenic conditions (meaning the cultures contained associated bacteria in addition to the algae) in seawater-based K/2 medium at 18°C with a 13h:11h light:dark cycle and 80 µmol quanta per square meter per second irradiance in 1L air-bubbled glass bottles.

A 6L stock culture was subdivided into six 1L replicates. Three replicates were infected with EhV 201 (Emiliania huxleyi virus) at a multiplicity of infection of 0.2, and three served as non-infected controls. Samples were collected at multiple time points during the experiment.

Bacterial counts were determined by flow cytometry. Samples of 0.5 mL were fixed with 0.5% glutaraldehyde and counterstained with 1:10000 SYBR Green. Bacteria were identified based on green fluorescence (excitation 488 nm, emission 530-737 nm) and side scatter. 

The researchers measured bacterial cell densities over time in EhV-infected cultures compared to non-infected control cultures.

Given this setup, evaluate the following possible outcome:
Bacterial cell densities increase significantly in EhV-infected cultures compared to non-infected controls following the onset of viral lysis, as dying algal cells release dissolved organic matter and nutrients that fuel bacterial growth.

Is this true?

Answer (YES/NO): YES